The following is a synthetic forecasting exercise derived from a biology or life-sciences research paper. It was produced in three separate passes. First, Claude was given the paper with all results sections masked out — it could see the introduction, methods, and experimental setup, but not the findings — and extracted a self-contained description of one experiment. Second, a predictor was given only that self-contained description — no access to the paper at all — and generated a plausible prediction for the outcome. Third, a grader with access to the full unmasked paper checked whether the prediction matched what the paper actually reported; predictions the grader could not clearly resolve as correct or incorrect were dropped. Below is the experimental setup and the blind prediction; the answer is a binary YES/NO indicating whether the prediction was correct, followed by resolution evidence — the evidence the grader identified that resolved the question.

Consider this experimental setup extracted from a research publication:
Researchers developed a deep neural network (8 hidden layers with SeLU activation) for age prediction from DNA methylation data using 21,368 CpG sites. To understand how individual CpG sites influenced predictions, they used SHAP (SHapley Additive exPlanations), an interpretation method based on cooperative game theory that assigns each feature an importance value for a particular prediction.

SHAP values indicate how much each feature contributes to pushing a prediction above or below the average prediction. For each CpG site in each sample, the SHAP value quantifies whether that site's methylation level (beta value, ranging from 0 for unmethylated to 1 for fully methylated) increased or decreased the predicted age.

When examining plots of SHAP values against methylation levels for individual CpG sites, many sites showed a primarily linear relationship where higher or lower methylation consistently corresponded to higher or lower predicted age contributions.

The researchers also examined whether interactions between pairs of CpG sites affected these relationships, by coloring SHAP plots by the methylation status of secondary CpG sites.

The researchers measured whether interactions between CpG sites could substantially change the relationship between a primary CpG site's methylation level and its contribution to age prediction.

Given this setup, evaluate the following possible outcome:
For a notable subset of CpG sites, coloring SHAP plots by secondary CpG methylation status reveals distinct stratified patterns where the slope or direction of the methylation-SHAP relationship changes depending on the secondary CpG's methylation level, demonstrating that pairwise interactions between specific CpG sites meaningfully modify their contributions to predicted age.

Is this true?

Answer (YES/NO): YES